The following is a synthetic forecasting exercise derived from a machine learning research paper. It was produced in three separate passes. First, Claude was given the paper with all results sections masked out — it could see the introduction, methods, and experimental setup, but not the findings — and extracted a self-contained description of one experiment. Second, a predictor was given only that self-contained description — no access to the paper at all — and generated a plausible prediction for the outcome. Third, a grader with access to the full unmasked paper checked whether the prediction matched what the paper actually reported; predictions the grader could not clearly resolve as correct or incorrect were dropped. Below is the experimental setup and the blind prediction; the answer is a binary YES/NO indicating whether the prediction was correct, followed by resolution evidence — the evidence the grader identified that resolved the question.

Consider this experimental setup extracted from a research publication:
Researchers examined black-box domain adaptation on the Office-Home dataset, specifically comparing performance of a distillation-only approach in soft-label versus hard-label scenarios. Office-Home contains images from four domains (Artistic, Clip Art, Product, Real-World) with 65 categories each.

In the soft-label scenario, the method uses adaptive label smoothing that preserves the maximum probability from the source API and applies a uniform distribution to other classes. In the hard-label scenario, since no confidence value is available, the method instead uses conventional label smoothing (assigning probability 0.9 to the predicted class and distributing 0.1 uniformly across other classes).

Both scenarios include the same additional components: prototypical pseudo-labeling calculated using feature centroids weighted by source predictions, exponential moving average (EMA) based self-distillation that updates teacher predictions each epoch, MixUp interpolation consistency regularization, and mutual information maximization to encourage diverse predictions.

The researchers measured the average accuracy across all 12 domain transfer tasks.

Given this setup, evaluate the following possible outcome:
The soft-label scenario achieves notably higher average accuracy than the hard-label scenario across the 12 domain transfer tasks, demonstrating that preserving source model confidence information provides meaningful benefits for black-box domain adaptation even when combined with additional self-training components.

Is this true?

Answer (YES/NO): NO